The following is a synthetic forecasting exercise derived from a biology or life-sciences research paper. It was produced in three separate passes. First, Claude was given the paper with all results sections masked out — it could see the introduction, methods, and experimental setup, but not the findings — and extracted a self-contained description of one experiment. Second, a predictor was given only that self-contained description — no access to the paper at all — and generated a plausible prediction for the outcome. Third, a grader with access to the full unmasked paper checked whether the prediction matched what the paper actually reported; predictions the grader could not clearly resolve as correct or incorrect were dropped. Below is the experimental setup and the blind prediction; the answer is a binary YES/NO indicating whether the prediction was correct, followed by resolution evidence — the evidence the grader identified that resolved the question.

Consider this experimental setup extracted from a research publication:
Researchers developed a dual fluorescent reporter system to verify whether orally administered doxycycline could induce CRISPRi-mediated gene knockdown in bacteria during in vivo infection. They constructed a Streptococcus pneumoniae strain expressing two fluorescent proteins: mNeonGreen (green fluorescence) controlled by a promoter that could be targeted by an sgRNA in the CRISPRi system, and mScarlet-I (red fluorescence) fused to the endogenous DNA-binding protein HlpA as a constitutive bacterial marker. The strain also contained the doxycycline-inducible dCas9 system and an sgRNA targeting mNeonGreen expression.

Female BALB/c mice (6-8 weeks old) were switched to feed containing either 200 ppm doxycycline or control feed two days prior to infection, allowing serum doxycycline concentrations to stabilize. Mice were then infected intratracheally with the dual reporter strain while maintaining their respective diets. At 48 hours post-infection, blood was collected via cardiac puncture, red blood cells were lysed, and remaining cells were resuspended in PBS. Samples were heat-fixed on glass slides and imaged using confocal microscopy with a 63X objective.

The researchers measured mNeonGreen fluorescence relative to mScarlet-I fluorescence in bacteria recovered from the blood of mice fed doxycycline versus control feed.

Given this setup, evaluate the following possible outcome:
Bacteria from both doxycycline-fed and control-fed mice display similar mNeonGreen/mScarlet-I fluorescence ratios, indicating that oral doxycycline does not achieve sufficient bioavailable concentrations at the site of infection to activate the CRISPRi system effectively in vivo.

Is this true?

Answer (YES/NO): NO